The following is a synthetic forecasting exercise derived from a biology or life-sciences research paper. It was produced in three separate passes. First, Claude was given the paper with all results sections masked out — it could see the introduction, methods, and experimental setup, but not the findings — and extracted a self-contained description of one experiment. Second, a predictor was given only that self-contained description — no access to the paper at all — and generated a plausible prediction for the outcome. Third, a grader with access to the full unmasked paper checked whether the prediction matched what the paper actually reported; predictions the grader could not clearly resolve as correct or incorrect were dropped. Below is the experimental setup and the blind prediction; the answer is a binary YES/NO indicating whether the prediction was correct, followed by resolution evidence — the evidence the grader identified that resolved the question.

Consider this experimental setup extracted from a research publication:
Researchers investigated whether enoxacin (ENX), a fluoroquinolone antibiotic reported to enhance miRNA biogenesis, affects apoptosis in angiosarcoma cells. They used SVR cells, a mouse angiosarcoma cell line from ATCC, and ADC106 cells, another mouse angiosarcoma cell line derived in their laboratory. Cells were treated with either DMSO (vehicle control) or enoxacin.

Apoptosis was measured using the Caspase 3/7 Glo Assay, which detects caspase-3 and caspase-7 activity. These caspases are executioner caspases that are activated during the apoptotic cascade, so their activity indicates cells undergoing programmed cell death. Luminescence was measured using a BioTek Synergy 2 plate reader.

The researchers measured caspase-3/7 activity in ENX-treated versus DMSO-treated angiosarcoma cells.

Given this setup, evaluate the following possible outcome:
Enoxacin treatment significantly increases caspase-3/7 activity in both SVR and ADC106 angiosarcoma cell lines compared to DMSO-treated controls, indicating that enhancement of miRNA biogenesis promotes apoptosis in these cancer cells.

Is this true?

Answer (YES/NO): YES